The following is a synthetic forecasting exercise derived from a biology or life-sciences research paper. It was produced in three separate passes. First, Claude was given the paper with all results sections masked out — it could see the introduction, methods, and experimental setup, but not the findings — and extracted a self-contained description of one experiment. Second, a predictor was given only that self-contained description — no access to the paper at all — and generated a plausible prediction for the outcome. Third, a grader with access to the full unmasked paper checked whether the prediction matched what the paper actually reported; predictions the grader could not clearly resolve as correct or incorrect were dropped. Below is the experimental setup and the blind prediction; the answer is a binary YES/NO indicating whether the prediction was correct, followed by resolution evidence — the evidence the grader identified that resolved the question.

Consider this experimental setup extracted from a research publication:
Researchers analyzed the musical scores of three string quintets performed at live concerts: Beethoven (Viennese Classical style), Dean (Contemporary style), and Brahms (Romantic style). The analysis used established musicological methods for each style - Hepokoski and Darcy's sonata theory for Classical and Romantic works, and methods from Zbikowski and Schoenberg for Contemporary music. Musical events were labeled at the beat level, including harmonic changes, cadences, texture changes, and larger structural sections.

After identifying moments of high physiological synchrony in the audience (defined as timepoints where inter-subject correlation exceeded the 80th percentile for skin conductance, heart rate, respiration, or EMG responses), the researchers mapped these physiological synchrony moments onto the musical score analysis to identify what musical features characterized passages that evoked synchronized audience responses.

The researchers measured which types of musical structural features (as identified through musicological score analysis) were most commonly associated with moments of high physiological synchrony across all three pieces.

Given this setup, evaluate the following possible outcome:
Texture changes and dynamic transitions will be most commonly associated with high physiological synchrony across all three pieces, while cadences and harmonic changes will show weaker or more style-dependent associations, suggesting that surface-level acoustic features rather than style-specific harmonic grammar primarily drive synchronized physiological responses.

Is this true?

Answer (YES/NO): NO